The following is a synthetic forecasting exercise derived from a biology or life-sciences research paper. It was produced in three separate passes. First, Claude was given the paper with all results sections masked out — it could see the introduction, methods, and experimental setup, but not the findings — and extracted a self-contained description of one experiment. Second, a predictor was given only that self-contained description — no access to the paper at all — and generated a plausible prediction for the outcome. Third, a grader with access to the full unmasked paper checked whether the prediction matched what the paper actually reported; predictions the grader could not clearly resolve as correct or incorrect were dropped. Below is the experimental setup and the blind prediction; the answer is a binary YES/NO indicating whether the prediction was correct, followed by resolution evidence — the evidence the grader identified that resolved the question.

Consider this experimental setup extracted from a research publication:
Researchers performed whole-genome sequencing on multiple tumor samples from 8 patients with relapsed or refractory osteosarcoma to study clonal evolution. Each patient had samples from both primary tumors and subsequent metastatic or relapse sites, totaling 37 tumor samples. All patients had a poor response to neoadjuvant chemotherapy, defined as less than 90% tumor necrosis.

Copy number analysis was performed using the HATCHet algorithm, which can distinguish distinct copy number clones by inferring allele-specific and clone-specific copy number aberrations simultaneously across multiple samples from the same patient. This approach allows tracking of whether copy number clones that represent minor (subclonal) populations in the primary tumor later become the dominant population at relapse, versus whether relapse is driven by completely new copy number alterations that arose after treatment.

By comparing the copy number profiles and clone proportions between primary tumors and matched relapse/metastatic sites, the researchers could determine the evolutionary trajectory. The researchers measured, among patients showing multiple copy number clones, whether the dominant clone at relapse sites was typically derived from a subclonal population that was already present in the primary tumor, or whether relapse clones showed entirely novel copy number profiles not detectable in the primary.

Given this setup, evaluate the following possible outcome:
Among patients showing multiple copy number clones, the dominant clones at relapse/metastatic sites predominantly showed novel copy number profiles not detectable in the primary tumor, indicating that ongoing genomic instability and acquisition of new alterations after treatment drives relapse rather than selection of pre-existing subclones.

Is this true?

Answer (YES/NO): NO